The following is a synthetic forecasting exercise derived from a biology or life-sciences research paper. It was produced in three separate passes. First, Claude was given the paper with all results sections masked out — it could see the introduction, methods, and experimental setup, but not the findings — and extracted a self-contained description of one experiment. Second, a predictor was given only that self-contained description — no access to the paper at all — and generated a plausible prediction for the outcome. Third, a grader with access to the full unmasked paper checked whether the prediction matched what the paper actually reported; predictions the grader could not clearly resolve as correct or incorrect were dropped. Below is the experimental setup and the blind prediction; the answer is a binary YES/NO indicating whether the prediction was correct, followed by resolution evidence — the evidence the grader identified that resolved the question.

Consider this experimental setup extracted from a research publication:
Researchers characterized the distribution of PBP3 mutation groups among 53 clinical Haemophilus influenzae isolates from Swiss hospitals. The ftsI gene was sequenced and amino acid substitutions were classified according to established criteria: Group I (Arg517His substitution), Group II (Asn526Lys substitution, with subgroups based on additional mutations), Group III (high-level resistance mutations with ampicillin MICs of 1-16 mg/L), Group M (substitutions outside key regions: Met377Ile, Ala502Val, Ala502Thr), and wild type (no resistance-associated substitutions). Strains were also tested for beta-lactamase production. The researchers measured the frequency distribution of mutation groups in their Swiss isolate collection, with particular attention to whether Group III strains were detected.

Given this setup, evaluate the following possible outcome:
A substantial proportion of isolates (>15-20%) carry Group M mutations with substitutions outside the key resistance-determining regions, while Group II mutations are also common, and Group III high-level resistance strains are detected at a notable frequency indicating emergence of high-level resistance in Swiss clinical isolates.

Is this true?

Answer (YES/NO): NO